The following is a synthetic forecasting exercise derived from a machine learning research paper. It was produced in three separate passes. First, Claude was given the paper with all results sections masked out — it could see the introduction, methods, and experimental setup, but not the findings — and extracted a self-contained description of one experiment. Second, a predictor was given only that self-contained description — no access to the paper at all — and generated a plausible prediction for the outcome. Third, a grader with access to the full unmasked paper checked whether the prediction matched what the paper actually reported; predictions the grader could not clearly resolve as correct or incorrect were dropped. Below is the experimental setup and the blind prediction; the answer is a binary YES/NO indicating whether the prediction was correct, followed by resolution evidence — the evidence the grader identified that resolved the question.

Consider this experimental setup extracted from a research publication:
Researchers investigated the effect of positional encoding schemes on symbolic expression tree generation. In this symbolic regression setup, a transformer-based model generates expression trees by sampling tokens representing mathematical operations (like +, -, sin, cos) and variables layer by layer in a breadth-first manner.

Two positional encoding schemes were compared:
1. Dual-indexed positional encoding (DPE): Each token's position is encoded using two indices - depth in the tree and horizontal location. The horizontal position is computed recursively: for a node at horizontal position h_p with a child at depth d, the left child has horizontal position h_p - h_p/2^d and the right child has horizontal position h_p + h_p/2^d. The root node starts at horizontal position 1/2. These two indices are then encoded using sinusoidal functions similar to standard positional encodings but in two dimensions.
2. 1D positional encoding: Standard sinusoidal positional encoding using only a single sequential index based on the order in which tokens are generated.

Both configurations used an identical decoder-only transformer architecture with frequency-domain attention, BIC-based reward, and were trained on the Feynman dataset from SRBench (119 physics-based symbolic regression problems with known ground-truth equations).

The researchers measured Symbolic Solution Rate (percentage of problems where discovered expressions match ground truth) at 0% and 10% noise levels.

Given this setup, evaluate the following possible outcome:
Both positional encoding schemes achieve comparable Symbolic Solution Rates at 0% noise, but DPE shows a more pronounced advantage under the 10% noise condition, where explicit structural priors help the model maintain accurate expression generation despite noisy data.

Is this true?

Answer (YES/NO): YES